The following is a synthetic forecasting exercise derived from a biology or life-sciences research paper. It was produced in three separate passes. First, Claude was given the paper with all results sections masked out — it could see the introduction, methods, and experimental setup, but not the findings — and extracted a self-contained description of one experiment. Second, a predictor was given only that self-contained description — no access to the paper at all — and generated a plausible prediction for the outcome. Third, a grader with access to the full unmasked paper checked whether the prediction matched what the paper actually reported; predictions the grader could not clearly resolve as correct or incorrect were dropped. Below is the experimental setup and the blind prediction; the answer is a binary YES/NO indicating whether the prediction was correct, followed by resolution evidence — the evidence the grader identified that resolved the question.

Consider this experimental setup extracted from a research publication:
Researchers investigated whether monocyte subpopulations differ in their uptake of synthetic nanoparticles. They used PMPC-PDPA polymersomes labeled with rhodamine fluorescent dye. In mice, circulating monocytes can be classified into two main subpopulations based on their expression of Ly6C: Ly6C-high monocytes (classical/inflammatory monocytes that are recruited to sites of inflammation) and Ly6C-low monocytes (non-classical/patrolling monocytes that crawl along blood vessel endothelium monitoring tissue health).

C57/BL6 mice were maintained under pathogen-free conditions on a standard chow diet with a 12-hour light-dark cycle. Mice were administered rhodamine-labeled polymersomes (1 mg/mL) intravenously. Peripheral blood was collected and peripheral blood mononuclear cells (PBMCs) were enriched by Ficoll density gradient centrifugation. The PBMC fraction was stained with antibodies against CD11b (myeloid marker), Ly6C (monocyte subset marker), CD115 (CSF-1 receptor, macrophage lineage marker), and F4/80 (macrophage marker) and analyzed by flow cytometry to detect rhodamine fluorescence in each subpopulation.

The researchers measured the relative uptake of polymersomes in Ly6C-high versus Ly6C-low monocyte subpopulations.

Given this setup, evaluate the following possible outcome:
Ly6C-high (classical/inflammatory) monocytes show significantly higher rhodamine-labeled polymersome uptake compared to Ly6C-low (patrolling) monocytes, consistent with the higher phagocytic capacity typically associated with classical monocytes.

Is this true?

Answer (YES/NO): NO